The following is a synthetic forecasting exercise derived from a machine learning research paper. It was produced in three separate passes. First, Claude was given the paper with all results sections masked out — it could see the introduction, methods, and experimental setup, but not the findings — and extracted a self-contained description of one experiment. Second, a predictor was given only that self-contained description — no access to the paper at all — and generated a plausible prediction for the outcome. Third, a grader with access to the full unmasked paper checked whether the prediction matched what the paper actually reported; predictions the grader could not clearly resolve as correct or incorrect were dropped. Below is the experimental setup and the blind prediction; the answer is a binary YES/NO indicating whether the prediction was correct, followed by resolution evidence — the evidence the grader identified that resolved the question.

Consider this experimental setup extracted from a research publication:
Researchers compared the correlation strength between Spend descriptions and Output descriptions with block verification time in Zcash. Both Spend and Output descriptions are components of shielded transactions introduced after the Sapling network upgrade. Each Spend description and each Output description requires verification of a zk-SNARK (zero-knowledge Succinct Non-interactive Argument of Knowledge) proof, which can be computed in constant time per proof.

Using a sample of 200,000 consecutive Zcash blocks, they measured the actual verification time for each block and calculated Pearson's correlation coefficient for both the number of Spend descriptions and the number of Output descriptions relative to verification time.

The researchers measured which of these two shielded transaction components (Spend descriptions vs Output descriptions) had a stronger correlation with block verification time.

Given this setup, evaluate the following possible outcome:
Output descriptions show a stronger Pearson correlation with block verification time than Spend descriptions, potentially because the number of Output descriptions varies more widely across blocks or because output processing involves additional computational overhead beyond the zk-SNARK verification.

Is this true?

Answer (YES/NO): YES